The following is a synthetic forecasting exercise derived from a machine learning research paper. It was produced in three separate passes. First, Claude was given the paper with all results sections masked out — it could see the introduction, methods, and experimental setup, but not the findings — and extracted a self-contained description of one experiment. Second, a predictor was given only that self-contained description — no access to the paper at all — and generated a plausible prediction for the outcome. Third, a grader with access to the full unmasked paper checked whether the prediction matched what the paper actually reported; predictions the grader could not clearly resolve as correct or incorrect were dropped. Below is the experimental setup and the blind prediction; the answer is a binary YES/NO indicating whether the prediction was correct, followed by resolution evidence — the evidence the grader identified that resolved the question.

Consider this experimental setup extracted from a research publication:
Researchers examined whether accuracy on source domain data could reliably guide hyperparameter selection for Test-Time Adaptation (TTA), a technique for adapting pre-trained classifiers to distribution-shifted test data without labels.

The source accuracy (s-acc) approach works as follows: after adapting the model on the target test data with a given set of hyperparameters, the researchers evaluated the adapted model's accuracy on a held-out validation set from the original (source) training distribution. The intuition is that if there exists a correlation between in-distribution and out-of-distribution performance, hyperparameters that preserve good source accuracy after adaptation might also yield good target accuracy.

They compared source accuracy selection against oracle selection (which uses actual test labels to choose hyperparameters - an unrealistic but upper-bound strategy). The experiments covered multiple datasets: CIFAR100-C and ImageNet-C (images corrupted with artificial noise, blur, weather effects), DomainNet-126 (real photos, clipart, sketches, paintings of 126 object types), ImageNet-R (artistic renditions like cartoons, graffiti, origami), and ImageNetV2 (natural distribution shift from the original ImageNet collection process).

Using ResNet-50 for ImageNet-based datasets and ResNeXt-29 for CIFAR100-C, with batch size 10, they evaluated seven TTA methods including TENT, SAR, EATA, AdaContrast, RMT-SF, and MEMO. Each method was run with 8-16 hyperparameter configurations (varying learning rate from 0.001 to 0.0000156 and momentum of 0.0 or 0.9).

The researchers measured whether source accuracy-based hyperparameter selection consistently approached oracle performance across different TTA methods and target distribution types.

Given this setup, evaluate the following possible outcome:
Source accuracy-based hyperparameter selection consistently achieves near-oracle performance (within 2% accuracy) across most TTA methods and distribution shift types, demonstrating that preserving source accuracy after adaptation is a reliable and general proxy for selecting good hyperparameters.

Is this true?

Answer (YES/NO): NO